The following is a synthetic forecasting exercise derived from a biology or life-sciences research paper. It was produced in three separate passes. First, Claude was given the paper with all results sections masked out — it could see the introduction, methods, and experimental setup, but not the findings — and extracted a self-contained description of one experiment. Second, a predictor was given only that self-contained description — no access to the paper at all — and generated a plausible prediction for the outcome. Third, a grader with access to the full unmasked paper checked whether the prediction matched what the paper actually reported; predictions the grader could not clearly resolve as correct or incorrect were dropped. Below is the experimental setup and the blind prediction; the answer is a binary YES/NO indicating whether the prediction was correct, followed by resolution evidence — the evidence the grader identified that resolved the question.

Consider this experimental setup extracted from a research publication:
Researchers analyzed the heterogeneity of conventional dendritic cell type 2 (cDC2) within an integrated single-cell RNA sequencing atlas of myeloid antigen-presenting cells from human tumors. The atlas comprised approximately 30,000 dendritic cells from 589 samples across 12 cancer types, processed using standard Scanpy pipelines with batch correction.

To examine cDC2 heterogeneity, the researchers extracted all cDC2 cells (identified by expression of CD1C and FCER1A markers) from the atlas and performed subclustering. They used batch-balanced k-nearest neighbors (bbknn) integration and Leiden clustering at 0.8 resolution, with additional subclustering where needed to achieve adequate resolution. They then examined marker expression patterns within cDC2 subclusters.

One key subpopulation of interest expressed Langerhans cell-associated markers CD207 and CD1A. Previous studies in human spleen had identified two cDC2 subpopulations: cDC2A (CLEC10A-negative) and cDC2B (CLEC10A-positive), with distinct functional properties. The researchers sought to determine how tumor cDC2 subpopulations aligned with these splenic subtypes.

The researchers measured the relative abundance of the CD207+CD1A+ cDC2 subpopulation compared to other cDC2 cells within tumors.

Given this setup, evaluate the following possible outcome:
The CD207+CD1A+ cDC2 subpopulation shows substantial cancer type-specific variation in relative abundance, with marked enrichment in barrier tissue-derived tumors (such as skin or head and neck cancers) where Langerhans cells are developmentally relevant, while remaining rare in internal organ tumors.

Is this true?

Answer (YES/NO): NO